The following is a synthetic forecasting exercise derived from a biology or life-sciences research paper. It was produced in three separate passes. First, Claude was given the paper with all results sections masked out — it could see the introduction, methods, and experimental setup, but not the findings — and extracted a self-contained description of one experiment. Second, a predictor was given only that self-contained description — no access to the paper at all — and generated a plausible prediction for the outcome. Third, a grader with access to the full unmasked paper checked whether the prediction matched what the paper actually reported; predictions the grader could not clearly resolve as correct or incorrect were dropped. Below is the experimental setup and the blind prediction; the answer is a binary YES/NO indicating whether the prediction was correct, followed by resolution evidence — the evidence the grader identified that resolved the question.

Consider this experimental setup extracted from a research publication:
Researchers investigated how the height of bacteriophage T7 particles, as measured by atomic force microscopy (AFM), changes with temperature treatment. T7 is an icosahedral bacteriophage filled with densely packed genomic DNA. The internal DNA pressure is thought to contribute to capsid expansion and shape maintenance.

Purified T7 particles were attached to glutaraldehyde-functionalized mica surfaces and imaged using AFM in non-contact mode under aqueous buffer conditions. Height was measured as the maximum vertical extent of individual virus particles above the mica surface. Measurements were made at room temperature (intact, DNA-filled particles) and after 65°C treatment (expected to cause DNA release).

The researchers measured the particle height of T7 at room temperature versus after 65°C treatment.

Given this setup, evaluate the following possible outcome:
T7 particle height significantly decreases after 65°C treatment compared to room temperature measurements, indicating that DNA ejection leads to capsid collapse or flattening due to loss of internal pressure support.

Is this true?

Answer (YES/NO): NO